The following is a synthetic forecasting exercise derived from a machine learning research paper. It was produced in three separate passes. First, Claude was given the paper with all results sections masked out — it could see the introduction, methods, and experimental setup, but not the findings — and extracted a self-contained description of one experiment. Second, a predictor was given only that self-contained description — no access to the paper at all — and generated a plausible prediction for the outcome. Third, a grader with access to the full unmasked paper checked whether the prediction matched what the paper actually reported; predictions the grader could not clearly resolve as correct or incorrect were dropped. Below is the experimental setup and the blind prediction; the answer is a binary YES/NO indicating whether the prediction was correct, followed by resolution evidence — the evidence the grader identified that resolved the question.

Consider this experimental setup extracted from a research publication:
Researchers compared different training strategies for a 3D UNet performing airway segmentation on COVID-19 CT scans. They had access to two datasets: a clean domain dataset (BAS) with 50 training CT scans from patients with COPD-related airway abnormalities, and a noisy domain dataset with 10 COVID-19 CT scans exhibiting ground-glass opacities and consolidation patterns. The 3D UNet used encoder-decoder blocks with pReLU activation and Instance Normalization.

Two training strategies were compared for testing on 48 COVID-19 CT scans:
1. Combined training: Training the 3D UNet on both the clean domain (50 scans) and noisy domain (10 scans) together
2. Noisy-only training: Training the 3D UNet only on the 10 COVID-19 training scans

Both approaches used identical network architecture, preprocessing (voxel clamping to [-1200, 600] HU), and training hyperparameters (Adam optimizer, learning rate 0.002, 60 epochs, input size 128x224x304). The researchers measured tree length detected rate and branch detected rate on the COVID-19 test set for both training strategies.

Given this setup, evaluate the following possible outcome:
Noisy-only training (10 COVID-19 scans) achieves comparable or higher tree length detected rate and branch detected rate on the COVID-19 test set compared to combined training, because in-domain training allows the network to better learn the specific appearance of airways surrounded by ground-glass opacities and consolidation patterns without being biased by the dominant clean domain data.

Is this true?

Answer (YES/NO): YES